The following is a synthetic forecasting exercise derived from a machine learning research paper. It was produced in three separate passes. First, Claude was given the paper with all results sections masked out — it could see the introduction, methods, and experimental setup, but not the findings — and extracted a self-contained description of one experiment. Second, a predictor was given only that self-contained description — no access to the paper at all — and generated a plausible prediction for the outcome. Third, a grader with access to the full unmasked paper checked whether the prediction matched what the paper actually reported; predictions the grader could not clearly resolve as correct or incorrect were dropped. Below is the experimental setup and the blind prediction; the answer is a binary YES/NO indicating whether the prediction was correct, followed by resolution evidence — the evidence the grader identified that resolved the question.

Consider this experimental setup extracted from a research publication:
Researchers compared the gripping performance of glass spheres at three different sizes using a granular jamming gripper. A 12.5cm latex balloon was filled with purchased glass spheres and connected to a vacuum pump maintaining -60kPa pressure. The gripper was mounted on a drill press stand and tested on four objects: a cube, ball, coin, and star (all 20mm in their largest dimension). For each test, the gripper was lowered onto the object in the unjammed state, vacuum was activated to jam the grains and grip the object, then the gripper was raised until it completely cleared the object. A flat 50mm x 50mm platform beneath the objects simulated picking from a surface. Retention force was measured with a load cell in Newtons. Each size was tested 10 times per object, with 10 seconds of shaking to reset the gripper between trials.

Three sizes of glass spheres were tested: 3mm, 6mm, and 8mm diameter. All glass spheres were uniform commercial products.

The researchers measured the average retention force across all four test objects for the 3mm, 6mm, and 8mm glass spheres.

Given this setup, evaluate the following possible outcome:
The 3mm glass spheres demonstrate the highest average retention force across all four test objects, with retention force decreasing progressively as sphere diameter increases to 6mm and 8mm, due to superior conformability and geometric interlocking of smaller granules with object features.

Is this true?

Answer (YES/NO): NO